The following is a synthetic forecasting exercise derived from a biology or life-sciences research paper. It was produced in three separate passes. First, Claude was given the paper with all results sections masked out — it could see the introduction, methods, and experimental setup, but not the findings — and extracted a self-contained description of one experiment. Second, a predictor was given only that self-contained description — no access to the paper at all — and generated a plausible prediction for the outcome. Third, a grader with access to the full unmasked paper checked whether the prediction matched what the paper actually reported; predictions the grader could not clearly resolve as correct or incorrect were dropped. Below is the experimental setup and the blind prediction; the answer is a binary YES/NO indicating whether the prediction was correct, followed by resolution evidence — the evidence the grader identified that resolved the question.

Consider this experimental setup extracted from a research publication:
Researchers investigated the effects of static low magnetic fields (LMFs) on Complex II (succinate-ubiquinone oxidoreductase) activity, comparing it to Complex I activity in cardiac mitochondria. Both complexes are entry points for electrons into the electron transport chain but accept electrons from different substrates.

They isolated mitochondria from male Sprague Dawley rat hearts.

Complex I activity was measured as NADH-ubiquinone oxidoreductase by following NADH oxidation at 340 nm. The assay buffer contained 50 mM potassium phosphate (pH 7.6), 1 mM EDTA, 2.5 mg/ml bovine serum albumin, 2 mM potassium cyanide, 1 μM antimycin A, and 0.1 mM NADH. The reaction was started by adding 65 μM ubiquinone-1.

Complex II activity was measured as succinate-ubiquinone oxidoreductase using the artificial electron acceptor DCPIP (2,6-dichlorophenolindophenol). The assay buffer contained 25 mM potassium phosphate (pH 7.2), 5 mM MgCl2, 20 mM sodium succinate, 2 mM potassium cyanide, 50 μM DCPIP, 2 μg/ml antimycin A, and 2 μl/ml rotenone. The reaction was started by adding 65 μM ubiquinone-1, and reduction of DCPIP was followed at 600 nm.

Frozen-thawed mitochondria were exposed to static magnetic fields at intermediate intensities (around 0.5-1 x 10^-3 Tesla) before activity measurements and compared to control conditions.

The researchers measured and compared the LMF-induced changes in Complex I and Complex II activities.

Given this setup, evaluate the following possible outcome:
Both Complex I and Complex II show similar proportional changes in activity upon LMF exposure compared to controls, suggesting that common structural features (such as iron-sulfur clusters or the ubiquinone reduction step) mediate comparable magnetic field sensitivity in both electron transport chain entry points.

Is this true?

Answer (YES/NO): NO